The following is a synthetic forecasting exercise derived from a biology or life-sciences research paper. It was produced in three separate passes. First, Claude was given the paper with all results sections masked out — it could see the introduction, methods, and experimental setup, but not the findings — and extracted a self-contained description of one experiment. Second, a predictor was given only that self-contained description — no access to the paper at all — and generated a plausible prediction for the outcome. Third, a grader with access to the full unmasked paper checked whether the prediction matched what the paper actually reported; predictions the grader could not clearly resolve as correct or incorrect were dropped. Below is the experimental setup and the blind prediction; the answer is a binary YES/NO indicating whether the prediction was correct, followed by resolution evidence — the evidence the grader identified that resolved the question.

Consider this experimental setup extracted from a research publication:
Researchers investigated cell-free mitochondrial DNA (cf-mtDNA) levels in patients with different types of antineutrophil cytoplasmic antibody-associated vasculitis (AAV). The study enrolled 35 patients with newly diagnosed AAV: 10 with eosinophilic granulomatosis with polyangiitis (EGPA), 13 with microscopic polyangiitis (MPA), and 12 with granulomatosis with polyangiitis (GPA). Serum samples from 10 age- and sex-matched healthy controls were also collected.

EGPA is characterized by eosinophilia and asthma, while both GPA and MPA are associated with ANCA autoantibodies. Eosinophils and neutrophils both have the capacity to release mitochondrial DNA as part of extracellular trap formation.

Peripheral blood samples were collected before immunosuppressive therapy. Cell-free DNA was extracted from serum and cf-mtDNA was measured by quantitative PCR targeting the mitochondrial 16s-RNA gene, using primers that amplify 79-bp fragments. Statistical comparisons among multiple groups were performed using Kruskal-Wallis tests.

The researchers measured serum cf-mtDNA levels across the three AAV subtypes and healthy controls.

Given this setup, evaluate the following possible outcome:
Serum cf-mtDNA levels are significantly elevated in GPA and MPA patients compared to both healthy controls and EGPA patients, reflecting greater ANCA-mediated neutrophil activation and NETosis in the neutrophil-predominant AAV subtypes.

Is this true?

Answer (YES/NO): NO